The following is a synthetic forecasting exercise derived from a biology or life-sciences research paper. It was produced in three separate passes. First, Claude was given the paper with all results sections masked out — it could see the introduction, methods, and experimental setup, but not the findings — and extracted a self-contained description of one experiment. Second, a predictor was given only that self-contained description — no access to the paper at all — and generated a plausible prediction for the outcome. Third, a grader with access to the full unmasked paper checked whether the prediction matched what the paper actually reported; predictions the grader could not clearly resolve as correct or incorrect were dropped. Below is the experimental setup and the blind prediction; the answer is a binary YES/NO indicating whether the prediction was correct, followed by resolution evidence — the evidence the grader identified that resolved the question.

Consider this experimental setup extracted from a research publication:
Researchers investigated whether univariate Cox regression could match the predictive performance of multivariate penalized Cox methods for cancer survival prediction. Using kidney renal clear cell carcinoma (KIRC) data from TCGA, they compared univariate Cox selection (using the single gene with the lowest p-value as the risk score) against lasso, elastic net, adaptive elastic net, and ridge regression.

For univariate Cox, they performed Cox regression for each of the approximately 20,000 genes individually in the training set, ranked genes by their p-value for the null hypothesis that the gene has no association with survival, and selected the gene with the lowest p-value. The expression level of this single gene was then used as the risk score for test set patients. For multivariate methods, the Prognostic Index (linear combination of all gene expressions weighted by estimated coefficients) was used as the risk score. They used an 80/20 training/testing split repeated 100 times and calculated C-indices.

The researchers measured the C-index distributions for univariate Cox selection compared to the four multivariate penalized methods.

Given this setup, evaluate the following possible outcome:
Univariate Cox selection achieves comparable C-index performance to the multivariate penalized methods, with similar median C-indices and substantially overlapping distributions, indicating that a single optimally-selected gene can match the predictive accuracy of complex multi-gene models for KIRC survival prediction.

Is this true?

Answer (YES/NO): NO